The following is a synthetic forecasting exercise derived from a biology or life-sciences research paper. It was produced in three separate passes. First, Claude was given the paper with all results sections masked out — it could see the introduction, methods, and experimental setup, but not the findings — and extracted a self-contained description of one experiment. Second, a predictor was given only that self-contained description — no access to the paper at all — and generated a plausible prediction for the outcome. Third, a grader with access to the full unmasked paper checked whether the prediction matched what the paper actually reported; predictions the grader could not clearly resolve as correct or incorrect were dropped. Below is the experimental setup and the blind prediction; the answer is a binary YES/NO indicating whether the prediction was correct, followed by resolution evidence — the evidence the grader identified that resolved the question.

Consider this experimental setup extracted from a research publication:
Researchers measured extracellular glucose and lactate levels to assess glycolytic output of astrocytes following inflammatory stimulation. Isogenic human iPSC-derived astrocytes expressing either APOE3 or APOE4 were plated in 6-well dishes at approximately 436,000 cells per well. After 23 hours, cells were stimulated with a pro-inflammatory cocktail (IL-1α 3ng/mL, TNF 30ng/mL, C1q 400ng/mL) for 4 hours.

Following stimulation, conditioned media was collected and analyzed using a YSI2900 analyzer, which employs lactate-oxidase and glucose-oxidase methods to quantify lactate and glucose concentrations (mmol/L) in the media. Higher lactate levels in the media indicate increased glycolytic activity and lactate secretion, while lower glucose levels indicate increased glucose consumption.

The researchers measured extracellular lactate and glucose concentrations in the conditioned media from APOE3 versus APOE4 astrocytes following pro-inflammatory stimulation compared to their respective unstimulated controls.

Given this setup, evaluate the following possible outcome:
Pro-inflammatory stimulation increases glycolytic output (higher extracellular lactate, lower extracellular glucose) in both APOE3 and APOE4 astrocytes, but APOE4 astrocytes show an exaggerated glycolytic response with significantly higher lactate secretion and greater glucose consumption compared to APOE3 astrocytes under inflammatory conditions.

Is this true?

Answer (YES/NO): NO